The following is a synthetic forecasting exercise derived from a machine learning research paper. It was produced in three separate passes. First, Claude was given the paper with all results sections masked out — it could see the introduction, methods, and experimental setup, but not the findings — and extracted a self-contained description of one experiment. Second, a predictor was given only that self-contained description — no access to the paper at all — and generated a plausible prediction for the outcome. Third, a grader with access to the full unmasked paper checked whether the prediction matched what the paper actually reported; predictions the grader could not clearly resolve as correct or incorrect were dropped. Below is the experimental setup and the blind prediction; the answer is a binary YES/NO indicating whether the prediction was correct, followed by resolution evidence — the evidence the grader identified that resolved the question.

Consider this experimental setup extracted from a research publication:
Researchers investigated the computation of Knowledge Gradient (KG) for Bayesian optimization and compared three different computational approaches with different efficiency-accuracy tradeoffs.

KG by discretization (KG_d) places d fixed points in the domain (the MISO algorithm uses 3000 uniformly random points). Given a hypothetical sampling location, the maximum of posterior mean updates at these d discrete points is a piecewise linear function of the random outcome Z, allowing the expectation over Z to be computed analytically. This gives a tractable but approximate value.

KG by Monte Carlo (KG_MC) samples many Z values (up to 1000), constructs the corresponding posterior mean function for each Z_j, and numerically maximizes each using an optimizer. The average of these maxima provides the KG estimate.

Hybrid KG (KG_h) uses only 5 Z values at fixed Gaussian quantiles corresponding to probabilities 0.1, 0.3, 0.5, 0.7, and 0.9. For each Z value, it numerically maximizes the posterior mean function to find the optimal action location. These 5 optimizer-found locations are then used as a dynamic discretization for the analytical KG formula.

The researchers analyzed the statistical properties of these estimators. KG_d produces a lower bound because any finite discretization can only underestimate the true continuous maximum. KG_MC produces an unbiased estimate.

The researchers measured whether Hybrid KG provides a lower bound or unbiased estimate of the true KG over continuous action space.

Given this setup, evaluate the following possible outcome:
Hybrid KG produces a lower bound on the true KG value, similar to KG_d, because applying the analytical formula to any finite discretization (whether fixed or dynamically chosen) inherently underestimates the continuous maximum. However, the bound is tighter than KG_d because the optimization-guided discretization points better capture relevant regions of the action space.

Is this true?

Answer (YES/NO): YES